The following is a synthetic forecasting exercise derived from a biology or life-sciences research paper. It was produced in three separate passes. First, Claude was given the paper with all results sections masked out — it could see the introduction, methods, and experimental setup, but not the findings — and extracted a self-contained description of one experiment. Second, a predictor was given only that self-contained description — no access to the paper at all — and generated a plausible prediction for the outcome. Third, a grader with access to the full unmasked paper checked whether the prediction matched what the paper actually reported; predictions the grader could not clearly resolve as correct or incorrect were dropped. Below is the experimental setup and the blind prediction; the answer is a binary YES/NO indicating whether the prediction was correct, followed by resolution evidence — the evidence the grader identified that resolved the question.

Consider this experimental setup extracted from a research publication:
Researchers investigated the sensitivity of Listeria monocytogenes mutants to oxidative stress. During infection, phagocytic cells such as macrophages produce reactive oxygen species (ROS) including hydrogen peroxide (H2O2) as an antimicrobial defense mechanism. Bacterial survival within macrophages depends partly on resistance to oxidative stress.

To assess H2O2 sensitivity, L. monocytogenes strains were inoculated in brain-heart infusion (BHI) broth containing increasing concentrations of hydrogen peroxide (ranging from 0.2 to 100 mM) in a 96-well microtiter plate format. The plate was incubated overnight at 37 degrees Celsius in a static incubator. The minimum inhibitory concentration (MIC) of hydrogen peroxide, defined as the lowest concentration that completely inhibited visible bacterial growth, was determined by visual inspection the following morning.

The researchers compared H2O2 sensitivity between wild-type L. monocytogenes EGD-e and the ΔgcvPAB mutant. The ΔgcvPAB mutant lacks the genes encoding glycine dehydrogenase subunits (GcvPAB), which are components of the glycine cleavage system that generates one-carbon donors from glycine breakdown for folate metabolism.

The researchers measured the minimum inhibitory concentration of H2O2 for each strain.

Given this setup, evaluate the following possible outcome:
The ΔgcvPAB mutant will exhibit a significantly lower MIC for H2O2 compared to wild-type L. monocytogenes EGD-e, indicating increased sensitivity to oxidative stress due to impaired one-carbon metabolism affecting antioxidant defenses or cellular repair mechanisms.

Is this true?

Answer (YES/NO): NO